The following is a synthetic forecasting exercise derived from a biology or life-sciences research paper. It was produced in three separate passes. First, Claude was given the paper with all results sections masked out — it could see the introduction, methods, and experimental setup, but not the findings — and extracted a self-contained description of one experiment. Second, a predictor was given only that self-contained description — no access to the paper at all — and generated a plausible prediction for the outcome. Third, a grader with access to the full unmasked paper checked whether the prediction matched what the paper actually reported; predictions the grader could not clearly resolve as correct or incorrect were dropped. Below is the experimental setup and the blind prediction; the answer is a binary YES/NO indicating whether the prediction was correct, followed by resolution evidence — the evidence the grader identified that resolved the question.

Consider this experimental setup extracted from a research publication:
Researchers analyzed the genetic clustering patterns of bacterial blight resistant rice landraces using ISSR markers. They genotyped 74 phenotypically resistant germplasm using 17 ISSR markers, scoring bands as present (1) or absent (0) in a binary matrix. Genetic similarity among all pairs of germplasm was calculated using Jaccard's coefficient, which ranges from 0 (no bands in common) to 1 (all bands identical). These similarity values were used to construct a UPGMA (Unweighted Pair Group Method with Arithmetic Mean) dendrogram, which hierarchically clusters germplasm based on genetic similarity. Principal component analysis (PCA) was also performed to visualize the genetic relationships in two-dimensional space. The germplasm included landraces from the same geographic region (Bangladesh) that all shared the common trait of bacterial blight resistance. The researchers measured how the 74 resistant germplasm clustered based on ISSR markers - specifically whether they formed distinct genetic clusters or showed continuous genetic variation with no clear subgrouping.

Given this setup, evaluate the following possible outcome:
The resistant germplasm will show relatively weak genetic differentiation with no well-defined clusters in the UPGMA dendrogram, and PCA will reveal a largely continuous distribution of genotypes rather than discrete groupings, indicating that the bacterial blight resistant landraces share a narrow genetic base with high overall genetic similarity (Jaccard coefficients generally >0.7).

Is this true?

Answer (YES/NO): NO